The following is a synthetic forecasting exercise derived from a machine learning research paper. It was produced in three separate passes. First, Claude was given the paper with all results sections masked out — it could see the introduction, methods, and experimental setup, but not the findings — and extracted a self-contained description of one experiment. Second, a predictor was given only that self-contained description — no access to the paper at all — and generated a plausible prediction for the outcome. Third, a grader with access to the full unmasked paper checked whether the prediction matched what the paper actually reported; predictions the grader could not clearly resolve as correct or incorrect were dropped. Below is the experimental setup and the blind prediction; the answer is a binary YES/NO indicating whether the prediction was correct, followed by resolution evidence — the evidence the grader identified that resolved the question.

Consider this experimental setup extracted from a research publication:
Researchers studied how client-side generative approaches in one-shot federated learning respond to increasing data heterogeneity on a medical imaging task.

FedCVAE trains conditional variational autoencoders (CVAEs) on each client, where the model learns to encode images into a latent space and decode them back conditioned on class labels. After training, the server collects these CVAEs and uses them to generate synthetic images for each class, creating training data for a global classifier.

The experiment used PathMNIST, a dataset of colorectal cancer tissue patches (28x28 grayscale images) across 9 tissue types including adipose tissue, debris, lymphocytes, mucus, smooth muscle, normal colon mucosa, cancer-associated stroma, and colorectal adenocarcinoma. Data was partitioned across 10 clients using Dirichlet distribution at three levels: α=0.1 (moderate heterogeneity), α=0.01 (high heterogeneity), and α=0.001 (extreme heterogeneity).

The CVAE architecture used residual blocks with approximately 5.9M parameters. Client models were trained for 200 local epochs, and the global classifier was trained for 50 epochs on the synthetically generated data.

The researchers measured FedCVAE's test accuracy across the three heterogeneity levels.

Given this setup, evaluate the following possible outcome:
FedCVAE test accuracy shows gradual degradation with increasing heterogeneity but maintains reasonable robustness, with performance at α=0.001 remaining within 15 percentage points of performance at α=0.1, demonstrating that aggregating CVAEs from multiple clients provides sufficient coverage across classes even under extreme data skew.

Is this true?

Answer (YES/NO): NO